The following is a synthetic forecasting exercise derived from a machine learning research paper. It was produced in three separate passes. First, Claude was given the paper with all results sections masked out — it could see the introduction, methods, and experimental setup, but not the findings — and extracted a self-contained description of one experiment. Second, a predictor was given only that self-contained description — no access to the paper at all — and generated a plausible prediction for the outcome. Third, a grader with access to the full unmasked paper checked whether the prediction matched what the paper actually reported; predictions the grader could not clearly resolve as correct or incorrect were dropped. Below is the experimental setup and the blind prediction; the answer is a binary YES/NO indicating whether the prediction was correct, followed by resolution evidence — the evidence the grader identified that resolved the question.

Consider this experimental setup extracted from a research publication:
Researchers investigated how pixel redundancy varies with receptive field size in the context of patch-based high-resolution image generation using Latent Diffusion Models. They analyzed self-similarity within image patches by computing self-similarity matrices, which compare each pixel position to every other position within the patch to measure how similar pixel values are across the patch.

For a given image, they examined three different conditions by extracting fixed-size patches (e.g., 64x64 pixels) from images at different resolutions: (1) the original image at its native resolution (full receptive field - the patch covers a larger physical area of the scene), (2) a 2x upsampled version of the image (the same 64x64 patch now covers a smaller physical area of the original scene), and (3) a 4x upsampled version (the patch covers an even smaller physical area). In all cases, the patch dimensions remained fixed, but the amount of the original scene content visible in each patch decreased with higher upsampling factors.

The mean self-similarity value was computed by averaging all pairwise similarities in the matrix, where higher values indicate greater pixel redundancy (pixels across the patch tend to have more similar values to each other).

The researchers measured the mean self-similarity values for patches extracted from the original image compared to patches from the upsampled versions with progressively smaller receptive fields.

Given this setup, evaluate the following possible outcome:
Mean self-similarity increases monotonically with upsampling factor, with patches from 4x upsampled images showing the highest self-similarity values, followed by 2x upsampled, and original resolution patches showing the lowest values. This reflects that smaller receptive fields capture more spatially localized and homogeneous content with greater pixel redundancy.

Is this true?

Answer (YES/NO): YES